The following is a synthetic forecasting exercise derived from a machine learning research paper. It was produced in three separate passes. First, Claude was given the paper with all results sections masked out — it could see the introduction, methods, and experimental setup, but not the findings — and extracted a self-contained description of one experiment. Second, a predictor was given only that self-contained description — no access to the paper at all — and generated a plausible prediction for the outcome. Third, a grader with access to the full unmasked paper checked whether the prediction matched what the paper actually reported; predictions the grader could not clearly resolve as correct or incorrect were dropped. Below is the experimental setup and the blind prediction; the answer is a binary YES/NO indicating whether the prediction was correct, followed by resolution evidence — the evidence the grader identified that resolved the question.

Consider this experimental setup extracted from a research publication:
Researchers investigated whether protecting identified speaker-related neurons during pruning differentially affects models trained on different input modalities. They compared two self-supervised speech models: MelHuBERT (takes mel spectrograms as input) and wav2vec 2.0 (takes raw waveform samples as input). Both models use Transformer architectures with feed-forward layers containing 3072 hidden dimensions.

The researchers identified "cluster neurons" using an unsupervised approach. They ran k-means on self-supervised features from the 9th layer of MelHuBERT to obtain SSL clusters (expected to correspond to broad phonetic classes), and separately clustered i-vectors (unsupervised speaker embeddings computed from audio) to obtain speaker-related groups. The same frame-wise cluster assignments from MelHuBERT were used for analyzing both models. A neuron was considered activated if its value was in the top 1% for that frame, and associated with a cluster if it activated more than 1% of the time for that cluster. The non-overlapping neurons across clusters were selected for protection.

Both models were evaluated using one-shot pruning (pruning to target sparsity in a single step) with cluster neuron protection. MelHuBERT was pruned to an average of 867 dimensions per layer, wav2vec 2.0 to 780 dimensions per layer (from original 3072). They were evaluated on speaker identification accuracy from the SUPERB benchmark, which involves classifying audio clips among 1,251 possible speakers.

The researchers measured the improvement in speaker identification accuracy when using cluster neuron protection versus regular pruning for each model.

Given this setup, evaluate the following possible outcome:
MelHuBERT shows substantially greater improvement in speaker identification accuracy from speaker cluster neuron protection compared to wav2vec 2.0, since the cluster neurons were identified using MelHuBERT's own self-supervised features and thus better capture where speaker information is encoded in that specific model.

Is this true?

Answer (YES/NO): NO